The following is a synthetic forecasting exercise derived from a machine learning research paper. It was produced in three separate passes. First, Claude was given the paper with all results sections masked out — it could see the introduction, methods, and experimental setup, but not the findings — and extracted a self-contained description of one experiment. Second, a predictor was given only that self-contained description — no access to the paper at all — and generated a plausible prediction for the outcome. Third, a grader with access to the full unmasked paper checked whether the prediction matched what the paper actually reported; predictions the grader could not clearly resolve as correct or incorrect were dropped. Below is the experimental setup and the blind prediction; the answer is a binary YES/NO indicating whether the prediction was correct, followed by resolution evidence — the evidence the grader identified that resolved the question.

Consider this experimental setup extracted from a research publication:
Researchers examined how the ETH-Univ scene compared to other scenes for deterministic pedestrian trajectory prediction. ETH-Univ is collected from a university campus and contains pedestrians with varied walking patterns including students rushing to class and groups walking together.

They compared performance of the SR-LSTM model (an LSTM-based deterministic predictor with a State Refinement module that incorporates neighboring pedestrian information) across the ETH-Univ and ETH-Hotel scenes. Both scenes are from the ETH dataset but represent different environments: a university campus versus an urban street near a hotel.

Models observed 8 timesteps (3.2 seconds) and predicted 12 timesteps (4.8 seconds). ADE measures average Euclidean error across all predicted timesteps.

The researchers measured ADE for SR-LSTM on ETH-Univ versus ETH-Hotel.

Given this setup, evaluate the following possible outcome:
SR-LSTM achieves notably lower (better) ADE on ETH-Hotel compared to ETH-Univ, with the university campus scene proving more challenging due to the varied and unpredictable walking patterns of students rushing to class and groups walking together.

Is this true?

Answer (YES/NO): YES